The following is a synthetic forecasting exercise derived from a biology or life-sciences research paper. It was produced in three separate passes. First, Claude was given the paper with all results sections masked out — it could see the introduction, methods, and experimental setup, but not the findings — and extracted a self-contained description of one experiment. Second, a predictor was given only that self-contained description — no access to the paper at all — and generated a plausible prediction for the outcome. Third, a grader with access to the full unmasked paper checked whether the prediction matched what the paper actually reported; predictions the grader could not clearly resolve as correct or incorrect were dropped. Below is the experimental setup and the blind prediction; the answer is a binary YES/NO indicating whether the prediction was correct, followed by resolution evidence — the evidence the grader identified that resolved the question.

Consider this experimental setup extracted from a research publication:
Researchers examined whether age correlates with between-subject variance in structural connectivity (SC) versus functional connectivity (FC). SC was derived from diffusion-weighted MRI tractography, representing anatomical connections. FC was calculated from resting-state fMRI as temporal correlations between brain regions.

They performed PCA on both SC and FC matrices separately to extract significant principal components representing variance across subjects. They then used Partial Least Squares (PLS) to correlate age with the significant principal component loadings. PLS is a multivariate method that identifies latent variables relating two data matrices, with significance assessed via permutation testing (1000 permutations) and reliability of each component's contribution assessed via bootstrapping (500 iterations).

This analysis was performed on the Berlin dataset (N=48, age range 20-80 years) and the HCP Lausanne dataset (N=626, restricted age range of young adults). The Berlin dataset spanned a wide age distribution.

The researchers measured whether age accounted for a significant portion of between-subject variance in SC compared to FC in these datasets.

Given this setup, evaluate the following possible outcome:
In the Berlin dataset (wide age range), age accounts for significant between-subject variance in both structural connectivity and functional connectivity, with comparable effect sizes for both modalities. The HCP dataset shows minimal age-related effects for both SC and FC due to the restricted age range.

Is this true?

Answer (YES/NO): NO